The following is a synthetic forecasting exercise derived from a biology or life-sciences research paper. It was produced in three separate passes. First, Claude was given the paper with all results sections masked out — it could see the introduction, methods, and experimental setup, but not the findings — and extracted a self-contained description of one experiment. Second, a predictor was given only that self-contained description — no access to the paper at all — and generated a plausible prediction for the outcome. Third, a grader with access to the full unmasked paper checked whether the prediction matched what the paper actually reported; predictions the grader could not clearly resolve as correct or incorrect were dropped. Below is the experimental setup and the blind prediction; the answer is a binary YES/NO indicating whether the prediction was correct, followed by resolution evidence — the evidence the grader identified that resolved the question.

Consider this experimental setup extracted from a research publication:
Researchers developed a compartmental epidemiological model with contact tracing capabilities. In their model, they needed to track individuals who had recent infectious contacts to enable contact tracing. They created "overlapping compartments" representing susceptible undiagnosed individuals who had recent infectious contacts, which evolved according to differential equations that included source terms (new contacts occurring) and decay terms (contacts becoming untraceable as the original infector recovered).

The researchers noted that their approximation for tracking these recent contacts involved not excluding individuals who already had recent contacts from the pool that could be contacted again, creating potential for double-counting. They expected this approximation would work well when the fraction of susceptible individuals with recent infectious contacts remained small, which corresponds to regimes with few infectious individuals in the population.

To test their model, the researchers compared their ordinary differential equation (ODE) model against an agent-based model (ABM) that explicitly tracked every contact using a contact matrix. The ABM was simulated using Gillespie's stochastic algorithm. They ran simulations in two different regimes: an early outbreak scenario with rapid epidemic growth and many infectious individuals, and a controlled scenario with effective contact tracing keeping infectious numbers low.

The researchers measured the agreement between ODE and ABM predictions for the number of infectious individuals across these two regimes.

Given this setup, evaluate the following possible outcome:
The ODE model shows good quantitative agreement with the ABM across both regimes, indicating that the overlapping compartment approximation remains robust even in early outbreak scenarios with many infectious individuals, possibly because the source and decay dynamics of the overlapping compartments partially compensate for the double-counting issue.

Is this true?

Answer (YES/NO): NO